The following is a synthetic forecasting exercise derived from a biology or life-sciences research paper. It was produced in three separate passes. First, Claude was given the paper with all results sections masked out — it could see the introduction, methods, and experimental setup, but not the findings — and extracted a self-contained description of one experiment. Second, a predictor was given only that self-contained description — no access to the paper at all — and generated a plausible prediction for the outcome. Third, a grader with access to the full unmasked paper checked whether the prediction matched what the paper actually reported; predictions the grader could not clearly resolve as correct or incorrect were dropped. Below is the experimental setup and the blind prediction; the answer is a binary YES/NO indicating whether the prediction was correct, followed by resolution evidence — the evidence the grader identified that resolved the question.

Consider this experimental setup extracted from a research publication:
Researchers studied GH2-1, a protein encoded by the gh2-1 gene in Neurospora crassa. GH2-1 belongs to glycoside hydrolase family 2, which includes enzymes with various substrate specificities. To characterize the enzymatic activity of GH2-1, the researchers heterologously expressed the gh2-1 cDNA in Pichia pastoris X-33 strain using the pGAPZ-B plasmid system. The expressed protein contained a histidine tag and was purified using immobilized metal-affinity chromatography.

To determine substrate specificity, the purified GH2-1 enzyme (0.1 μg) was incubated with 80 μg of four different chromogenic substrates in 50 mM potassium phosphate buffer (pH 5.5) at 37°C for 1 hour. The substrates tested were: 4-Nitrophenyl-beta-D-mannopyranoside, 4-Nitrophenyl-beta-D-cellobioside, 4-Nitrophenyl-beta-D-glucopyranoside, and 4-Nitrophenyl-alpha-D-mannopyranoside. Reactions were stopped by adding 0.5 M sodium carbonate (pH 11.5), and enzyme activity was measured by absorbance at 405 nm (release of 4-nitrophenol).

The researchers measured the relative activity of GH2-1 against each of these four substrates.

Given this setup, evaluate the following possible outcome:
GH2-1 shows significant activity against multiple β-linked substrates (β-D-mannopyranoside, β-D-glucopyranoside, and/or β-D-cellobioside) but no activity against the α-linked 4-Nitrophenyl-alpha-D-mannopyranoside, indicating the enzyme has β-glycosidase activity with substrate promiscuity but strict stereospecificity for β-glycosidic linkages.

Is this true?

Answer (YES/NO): NO